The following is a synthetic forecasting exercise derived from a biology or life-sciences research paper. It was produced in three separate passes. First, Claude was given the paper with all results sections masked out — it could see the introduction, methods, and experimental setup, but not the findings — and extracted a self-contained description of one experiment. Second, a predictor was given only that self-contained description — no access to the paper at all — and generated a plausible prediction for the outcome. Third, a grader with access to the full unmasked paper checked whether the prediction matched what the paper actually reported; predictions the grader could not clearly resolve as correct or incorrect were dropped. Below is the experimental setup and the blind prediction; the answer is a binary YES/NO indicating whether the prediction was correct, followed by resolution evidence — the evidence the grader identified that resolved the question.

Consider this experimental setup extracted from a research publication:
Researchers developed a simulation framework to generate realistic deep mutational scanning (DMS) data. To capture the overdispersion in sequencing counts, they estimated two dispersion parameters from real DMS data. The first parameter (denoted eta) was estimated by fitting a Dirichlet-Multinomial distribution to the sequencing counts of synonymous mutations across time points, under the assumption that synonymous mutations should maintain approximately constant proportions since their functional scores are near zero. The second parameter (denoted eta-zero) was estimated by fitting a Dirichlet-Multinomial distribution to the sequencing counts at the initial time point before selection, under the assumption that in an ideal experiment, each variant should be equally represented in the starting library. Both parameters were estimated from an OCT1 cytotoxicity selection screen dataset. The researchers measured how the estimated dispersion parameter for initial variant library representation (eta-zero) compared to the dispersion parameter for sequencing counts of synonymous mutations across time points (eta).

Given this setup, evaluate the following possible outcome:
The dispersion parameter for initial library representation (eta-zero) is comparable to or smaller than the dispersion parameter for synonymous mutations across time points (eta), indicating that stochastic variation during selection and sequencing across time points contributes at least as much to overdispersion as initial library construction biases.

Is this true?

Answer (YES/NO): NO